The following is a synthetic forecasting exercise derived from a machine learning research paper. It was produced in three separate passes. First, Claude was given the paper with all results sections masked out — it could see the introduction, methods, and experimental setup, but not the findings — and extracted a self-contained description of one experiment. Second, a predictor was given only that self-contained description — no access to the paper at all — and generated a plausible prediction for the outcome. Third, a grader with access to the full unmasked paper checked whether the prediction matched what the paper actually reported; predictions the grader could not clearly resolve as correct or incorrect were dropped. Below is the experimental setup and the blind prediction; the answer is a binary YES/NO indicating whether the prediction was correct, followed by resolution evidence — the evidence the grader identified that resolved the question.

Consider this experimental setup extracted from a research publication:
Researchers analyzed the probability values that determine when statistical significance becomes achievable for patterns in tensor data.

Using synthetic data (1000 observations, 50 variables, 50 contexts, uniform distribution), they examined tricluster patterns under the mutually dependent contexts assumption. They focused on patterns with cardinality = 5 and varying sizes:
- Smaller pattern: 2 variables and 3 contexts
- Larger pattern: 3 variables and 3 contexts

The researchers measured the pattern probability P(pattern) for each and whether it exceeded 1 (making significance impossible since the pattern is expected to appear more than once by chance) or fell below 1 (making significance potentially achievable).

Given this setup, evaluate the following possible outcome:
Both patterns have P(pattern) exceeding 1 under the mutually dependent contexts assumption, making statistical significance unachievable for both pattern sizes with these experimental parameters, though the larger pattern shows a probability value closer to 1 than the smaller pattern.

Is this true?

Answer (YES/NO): NO